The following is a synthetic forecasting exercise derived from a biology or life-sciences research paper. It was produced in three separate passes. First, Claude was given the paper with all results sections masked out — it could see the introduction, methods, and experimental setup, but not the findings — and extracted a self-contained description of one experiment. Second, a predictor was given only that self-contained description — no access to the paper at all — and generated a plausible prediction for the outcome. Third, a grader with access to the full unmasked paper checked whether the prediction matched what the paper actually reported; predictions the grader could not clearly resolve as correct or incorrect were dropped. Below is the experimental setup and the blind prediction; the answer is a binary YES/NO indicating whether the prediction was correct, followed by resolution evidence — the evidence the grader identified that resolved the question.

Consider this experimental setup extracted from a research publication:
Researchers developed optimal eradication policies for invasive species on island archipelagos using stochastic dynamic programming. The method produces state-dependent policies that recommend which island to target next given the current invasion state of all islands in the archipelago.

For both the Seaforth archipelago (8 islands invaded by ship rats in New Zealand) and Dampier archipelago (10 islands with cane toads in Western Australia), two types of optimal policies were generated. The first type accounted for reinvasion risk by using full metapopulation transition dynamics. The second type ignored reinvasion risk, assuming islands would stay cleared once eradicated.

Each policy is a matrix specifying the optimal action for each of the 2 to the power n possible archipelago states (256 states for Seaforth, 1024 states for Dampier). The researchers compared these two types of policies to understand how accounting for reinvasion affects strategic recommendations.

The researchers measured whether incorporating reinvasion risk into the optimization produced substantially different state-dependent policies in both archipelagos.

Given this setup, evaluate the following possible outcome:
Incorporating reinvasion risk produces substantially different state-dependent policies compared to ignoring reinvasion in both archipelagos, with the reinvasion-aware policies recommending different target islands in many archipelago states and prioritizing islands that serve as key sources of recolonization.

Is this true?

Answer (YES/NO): NO